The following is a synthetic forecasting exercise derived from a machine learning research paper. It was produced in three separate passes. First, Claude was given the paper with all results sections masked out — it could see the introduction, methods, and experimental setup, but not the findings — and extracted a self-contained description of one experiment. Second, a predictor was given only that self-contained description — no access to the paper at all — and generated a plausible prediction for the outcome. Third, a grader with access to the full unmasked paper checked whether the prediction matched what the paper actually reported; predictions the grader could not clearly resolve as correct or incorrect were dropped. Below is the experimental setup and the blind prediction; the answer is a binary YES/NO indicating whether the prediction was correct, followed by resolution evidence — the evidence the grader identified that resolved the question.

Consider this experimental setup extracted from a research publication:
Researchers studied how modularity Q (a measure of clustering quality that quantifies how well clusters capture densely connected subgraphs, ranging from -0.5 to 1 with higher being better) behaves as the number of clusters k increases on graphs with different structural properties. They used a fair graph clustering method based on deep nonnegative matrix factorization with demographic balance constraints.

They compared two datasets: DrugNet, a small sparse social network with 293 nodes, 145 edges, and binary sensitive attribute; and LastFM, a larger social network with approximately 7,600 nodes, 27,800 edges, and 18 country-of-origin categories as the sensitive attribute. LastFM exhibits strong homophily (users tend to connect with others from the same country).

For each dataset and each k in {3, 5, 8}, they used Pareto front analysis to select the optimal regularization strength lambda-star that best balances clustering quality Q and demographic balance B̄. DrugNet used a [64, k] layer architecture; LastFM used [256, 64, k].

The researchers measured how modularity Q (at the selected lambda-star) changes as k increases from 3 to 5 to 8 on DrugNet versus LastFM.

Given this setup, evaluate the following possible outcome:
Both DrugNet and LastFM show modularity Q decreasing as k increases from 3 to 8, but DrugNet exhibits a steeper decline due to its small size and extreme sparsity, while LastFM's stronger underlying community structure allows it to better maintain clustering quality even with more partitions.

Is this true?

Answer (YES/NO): NO